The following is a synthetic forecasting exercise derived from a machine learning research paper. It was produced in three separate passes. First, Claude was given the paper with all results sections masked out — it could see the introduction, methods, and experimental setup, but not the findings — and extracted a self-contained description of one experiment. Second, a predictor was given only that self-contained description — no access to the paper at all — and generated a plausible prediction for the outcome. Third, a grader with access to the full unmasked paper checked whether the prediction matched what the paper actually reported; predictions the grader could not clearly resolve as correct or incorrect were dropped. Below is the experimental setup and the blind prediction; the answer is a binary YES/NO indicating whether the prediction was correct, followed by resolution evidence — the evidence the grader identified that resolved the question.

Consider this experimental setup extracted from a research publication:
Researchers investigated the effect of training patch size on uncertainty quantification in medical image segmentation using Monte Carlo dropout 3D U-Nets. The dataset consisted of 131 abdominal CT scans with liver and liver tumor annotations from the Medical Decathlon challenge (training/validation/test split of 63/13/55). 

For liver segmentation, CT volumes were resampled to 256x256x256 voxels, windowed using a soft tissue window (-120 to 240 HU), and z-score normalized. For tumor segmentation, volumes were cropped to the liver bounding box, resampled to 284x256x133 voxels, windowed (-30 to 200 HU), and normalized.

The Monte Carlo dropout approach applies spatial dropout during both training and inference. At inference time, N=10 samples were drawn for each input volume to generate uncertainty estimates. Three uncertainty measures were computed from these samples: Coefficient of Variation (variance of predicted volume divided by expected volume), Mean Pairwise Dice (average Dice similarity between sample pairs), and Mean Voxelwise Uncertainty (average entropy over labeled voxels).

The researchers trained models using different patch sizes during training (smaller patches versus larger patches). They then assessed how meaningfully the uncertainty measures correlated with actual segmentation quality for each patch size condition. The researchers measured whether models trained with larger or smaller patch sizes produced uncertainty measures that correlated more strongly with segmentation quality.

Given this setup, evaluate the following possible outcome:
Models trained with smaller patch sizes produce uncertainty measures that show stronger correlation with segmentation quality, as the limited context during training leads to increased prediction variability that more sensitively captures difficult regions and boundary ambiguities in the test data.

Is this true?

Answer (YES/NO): NO